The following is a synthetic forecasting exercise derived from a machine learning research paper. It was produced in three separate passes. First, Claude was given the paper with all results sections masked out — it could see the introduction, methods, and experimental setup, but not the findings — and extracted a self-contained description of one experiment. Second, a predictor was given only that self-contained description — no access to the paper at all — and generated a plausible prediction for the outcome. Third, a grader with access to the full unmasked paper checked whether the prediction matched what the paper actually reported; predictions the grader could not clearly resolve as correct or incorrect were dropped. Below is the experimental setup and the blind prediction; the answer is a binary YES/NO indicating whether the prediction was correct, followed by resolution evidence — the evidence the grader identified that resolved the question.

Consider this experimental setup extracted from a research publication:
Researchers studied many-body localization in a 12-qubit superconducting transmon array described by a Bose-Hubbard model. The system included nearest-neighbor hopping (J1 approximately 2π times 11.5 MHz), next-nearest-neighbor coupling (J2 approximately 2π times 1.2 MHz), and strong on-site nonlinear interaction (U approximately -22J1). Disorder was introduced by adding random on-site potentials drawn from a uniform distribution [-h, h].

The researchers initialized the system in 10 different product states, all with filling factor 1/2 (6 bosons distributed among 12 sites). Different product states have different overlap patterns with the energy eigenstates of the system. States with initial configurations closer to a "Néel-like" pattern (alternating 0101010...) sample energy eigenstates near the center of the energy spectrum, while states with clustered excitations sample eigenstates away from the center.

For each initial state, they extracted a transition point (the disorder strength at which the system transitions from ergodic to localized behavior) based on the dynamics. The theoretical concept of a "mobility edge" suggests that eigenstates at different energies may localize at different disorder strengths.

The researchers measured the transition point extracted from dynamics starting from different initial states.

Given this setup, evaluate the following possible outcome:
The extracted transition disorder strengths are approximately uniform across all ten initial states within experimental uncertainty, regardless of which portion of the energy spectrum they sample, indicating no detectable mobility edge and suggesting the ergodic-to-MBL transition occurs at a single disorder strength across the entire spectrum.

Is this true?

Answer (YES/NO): NO